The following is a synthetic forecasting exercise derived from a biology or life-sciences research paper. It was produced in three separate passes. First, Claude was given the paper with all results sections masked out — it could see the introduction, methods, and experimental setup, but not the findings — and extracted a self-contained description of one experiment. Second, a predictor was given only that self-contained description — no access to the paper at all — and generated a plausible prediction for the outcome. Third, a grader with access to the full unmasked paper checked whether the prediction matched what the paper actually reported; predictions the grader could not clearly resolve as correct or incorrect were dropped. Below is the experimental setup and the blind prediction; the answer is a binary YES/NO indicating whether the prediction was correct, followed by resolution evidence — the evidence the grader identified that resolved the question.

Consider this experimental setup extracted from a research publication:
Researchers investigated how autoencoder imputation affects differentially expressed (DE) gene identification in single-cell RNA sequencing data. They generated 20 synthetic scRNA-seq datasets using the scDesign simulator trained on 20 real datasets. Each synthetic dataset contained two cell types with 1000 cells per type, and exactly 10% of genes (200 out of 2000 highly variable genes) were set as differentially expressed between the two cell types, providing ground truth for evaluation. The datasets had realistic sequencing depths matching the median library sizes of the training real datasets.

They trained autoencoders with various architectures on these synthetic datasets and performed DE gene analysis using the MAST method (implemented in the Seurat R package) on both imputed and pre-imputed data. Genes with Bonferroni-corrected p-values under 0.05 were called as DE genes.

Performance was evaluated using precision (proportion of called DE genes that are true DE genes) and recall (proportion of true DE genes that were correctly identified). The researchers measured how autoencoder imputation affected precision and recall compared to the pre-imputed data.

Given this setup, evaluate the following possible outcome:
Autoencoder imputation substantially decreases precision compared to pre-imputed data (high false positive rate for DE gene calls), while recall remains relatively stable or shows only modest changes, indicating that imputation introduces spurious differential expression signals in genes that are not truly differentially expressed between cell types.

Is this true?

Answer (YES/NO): NO